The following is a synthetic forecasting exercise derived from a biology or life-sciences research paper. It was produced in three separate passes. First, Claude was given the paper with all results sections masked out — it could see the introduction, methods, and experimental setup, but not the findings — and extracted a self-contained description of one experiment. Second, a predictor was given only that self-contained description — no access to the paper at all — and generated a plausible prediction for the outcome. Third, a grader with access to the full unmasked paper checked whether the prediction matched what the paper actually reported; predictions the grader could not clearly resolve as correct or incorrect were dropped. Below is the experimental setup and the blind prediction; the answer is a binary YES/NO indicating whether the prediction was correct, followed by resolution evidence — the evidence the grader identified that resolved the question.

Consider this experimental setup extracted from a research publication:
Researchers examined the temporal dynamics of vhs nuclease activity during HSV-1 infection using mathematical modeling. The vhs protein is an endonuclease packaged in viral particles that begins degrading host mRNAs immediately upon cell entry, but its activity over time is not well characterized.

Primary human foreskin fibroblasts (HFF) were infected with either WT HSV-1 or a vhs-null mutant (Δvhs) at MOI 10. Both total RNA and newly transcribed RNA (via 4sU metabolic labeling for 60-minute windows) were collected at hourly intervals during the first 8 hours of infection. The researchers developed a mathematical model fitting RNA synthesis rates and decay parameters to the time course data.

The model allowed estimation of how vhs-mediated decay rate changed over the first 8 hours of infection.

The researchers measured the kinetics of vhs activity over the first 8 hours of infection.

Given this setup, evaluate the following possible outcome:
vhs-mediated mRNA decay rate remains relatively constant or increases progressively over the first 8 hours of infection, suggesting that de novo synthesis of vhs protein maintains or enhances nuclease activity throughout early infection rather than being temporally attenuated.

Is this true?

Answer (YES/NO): YES